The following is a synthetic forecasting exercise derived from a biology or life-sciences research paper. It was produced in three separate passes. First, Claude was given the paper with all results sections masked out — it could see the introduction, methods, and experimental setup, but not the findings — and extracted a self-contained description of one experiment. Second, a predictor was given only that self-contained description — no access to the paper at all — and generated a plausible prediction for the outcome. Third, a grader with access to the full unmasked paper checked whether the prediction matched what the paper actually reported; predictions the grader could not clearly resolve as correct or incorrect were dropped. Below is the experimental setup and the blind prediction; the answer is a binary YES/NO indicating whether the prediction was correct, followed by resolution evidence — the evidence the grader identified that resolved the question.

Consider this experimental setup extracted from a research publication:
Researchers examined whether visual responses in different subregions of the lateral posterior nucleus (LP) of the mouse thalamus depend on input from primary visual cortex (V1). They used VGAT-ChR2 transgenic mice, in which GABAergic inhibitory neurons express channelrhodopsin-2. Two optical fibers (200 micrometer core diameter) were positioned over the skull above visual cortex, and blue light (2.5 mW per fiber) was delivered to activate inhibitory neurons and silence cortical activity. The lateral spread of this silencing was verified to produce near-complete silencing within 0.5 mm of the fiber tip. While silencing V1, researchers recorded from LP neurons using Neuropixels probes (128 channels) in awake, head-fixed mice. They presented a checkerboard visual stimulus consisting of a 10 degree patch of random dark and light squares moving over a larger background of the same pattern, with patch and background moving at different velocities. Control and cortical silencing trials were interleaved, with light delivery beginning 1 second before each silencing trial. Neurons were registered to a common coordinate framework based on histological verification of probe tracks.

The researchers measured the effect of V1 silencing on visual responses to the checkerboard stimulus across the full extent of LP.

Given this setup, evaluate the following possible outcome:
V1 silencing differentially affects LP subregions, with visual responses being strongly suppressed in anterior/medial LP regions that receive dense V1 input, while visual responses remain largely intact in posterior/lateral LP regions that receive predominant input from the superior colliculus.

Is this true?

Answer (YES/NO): YES